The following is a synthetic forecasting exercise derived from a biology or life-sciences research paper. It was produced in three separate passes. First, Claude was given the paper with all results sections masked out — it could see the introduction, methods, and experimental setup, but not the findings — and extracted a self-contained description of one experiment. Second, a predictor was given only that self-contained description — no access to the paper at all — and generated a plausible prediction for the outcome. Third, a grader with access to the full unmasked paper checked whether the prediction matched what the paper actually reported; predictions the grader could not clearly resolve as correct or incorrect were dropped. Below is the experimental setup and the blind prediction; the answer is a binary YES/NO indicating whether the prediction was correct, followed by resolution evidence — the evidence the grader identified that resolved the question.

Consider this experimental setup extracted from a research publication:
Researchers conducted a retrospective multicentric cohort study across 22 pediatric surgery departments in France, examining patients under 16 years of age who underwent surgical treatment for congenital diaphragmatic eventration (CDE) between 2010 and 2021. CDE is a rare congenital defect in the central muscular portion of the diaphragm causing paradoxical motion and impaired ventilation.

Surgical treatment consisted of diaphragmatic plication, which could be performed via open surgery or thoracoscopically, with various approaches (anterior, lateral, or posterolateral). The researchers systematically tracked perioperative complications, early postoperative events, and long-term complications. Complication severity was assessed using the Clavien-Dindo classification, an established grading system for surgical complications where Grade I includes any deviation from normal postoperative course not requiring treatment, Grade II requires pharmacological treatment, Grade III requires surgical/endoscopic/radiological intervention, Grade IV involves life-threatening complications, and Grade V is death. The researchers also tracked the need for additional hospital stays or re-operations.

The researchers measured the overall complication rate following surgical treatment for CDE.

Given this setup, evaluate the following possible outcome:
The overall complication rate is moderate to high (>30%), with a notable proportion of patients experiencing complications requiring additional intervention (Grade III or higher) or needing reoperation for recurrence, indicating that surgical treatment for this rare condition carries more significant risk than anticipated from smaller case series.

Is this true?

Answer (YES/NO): NO